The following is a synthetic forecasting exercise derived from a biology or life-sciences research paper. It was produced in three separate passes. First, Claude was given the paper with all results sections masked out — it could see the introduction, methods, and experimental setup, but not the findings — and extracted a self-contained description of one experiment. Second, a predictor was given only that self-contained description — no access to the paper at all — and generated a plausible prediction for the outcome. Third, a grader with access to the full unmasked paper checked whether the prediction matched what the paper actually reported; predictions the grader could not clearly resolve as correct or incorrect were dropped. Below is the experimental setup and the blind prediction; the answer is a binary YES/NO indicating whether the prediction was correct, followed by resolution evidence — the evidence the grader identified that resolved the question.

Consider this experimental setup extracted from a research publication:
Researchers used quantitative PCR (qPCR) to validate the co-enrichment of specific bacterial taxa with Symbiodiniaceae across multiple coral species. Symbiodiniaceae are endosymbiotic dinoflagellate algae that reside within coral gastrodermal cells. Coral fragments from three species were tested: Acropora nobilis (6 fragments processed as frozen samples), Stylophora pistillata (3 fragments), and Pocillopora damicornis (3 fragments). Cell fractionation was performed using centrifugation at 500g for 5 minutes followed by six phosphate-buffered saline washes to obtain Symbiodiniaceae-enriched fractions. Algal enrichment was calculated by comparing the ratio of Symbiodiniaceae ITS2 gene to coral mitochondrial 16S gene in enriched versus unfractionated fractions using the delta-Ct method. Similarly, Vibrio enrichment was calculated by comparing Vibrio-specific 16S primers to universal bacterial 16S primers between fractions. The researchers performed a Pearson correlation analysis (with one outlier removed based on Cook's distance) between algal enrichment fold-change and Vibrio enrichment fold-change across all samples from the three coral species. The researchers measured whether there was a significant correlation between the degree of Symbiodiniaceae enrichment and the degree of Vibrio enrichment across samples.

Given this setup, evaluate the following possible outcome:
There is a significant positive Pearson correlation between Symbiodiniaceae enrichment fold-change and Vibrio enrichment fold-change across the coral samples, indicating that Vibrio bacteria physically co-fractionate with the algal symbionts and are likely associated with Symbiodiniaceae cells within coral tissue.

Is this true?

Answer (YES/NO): YES